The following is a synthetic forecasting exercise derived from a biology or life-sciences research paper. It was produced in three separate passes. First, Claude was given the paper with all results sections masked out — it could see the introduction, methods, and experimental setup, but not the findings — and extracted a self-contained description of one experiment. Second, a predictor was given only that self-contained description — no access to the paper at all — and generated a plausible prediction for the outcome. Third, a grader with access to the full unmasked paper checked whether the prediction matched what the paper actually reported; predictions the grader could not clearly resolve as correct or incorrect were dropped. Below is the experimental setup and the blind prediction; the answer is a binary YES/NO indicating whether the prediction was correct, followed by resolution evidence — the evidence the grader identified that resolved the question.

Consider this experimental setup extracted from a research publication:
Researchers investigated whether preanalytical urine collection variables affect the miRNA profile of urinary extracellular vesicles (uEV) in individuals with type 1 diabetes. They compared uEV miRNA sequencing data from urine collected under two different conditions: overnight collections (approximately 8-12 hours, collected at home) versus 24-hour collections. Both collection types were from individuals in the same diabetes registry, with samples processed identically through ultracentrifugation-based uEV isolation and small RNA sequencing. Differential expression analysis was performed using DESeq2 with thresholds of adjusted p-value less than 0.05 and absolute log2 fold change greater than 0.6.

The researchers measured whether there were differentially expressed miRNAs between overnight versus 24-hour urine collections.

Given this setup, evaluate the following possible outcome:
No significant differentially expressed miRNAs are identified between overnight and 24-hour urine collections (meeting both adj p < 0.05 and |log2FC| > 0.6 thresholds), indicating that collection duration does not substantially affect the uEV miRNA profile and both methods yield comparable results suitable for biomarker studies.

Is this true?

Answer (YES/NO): NO